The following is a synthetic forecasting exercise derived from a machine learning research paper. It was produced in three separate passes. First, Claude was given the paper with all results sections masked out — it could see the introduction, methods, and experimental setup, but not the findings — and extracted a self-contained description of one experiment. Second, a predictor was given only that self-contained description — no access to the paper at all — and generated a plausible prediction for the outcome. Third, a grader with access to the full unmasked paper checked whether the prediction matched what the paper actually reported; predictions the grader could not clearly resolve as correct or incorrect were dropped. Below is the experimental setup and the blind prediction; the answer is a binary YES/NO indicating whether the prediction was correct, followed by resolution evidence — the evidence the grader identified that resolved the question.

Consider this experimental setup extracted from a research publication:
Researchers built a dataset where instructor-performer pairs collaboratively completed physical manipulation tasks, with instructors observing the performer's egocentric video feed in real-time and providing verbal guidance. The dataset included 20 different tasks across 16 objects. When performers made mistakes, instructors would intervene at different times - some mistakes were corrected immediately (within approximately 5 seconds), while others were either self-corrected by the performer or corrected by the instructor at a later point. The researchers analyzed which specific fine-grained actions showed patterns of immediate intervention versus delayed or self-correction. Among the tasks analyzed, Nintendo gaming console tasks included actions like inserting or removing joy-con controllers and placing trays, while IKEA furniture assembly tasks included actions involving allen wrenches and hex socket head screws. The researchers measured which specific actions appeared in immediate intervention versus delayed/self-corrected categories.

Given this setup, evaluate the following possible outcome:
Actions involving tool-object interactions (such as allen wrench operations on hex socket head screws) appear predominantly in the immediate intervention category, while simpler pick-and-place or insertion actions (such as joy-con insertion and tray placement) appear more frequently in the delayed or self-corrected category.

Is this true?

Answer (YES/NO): NO